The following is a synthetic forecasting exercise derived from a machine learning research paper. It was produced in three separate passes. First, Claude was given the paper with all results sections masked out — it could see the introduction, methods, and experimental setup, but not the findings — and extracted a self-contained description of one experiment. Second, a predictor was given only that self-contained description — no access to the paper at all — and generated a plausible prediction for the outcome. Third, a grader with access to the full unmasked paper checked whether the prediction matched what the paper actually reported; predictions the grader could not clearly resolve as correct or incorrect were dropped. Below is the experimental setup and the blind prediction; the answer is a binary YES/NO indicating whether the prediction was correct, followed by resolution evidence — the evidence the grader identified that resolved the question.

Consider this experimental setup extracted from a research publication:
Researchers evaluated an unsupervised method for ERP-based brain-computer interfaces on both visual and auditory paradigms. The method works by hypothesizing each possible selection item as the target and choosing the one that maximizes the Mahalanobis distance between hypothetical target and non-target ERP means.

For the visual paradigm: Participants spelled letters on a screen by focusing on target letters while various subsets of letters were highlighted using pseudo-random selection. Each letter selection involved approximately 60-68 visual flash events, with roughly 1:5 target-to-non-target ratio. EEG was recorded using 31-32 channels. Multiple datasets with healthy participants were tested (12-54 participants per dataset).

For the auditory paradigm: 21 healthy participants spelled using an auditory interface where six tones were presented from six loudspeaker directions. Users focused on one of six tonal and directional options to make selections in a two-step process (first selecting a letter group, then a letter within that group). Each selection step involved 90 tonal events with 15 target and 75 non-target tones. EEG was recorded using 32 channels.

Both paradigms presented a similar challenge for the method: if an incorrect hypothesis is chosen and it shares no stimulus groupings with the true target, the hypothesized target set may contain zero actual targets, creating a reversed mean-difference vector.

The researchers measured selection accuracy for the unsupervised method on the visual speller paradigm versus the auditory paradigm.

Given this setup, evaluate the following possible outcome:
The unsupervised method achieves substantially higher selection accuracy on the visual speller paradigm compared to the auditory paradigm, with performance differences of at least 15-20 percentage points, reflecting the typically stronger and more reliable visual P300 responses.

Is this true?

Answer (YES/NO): YES